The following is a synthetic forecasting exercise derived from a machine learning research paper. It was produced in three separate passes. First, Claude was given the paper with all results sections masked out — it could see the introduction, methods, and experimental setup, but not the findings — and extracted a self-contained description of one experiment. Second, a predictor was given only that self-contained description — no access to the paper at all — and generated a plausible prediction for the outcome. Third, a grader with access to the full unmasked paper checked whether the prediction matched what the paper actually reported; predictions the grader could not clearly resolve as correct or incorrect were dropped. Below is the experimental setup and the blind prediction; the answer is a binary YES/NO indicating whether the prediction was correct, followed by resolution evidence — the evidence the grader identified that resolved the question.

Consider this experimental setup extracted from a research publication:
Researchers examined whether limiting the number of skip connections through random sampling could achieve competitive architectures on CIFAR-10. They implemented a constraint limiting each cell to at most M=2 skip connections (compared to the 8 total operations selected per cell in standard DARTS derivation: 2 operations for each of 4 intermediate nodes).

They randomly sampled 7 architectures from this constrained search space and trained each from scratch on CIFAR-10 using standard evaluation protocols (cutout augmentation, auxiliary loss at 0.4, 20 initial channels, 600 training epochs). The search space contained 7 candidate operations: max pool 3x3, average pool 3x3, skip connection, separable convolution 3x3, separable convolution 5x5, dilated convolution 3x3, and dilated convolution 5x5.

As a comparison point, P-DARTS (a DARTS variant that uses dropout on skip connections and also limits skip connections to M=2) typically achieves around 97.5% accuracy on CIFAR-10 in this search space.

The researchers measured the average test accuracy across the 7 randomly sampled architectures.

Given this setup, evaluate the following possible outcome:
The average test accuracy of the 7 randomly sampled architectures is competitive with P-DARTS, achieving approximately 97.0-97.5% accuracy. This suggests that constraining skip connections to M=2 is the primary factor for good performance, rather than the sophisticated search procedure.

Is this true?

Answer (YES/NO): YES